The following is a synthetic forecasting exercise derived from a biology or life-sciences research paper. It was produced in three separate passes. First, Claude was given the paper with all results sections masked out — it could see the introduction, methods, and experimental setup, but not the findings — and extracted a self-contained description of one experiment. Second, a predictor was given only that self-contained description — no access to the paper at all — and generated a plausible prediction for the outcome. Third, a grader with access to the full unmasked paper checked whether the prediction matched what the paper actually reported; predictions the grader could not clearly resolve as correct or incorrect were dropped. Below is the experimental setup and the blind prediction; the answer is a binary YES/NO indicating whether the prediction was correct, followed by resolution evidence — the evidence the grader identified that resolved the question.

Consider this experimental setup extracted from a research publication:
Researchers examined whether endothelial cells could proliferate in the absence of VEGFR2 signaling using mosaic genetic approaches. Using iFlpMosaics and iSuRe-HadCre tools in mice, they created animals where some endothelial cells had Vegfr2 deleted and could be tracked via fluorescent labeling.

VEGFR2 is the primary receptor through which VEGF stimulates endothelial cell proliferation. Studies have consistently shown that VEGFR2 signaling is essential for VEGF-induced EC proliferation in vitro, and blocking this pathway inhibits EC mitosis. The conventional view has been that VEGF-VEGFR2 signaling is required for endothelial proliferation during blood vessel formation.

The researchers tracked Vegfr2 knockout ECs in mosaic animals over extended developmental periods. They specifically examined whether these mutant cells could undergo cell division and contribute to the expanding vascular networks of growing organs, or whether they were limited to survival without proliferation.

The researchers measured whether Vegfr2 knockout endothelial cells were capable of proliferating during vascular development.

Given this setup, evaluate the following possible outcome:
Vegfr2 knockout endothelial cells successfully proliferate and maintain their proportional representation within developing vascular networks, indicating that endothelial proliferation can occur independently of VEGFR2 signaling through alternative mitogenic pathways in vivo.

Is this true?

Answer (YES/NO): NO